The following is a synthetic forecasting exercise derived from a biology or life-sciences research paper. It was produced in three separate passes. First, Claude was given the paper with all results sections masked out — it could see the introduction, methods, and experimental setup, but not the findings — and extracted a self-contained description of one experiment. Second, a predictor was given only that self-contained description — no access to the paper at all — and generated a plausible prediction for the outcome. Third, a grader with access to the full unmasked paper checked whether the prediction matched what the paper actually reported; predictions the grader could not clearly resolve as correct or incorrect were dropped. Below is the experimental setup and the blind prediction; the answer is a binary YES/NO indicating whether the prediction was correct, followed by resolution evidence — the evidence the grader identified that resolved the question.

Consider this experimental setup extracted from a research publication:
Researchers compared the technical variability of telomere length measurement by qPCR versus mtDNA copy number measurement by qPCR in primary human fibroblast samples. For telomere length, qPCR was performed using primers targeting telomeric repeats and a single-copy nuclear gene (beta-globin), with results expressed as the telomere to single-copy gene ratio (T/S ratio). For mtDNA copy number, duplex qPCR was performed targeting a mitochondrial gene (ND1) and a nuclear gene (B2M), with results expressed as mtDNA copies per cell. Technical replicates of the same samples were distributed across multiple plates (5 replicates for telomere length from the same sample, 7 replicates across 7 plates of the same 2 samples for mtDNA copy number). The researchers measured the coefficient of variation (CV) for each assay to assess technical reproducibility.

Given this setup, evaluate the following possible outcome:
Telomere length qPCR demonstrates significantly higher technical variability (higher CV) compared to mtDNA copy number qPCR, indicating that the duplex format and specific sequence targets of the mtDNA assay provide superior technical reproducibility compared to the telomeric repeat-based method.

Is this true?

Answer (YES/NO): YES